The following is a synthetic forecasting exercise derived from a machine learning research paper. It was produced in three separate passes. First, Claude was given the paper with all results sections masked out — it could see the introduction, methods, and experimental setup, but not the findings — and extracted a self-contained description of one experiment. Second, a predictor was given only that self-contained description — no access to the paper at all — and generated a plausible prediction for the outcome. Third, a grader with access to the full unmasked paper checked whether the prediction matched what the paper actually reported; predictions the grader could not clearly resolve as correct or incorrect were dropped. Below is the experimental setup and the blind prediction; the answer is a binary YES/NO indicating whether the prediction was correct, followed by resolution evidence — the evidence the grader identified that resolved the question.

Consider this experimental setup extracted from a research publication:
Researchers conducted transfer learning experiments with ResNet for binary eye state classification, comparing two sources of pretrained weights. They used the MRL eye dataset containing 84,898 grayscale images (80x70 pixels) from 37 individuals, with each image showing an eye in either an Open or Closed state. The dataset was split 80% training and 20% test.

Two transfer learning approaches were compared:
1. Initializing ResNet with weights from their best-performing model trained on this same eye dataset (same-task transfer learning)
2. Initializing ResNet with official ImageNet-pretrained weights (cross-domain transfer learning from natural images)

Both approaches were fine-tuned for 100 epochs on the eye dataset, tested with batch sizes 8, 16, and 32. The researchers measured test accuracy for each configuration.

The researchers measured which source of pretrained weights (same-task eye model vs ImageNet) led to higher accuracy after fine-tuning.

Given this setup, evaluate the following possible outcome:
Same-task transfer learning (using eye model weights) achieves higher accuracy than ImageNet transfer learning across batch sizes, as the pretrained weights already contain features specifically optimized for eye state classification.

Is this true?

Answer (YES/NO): NO